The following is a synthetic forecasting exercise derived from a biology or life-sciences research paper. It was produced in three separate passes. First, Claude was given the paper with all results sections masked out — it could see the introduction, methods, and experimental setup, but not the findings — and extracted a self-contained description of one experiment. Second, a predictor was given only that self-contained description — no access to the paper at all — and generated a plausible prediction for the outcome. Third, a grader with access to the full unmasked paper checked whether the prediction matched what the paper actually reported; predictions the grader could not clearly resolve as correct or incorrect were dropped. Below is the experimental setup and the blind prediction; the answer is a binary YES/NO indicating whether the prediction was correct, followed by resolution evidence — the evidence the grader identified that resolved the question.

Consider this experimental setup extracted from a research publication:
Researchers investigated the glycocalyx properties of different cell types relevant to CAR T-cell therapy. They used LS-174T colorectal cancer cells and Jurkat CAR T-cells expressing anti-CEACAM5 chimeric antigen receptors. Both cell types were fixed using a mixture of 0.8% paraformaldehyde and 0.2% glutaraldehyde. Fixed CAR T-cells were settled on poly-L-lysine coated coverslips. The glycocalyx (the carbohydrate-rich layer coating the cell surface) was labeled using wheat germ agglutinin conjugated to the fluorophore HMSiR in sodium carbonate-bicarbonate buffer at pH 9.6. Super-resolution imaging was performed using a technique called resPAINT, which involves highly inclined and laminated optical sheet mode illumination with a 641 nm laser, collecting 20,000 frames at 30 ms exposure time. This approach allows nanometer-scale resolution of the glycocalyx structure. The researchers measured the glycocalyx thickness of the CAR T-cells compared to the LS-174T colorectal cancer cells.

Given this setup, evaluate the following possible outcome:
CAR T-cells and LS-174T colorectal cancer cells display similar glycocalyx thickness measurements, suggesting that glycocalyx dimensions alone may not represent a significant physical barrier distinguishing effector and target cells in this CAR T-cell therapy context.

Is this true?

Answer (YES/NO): NO